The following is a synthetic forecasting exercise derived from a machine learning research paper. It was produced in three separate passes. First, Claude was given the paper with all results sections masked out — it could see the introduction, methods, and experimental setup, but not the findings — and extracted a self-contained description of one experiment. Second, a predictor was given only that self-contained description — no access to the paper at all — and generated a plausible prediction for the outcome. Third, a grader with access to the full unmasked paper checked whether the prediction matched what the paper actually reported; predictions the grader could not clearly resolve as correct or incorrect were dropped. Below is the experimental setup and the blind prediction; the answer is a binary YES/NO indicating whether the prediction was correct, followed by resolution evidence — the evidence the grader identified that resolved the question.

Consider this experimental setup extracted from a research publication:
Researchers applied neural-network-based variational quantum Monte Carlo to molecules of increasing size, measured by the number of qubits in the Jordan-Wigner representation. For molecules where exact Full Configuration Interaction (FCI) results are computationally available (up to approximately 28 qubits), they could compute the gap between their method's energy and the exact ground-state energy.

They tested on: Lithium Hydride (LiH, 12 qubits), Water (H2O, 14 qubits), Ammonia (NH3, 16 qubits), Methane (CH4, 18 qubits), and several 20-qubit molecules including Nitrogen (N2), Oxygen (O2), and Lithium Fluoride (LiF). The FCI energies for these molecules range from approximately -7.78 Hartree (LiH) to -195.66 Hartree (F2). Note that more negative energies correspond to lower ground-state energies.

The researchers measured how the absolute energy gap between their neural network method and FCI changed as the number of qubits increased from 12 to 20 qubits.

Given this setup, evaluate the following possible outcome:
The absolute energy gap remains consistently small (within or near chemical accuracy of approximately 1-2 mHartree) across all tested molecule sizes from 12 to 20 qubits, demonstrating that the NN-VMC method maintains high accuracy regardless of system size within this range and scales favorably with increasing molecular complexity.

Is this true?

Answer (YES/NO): NO